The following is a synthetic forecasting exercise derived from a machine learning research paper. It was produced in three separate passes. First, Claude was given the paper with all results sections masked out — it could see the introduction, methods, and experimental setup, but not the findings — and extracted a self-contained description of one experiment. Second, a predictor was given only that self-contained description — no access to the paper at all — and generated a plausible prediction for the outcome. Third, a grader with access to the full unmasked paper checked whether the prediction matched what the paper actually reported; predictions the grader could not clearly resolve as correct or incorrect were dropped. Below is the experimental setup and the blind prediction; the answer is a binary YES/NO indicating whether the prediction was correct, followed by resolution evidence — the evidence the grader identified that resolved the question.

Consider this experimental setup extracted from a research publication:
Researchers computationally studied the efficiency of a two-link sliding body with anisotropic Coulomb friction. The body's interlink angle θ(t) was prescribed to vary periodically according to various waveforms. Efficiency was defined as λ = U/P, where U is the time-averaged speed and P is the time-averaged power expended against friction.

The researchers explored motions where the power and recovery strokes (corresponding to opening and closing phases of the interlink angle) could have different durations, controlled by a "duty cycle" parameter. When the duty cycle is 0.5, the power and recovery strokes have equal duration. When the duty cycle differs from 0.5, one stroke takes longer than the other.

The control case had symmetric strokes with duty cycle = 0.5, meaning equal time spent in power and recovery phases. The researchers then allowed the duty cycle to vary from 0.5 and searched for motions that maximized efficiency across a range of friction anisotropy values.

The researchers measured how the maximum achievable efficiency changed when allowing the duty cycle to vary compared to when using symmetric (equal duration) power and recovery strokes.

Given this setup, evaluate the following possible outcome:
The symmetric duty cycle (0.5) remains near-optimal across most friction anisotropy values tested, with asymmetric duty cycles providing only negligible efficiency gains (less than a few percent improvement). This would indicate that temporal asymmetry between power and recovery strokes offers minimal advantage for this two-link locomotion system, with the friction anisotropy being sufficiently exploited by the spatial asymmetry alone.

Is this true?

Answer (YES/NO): NO